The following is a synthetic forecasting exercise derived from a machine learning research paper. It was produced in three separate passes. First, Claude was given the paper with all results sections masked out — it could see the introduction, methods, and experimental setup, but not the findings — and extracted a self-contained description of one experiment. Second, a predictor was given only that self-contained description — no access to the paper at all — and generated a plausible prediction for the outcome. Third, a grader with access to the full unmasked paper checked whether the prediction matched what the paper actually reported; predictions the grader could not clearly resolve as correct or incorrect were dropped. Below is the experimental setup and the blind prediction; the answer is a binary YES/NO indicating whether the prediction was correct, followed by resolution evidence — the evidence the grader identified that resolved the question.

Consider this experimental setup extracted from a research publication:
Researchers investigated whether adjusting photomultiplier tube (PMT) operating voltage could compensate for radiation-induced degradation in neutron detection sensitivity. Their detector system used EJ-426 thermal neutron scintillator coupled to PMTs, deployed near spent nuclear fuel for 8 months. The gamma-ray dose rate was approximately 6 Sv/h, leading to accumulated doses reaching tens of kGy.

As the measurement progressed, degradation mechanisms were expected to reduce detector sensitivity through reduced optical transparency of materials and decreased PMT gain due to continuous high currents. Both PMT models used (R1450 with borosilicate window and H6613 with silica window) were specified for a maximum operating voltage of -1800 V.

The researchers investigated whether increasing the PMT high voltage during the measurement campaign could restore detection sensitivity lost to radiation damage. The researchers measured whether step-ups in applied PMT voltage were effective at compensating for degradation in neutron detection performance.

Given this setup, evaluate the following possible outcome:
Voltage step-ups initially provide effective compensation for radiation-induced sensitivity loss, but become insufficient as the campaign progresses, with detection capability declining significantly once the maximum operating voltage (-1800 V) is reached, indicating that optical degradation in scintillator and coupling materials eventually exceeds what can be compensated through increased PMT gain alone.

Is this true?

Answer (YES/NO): NO